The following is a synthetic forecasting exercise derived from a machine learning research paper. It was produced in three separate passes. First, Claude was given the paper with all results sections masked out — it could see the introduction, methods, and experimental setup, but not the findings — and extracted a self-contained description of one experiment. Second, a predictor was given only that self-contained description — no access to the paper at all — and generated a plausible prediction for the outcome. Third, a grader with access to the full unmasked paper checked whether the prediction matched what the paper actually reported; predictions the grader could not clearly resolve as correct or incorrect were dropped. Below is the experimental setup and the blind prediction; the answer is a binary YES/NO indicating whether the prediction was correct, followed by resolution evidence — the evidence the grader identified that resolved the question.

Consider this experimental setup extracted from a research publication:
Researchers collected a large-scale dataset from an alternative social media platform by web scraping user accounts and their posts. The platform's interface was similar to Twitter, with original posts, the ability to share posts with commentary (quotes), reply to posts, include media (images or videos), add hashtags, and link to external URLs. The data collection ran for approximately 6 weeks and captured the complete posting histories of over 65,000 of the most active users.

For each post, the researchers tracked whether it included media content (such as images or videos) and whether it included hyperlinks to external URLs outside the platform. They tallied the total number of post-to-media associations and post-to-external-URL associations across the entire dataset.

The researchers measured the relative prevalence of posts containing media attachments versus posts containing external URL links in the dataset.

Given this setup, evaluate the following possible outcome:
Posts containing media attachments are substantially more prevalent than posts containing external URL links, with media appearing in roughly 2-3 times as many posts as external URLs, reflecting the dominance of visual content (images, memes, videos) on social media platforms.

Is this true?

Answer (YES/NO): NO